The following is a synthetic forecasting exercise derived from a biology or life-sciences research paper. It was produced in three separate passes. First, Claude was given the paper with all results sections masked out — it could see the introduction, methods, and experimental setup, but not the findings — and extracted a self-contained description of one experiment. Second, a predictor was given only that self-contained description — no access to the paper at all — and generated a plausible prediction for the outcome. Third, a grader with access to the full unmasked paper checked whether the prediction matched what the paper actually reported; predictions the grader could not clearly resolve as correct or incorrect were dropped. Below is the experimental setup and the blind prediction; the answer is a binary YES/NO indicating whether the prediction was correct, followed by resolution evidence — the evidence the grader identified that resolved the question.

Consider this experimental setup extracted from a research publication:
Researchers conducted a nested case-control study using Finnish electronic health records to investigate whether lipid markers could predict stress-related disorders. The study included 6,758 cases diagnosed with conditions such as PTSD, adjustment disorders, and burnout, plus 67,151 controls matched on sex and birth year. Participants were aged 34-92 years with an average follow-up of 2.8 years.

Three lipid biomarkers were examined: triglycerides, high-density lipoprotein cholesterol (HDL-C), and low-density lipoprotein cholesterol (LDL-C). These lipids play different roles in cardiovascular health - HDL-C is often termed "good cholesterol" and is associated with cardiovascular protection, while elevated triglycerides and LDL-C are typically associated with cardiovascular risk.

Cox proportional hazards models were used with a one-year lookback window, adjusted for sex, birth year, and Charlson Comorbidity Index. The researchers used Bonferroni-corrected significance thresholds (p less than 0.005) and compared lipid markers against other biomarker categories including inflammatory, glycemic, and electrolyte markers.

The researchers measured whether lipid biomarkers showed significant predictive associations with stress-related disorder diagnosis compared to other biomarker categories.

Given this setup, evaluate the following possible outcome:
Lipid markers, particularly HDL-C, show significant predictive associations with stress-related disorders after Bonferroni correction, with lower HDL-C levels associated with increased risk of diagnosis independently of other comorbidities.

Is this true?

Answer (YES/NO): YES